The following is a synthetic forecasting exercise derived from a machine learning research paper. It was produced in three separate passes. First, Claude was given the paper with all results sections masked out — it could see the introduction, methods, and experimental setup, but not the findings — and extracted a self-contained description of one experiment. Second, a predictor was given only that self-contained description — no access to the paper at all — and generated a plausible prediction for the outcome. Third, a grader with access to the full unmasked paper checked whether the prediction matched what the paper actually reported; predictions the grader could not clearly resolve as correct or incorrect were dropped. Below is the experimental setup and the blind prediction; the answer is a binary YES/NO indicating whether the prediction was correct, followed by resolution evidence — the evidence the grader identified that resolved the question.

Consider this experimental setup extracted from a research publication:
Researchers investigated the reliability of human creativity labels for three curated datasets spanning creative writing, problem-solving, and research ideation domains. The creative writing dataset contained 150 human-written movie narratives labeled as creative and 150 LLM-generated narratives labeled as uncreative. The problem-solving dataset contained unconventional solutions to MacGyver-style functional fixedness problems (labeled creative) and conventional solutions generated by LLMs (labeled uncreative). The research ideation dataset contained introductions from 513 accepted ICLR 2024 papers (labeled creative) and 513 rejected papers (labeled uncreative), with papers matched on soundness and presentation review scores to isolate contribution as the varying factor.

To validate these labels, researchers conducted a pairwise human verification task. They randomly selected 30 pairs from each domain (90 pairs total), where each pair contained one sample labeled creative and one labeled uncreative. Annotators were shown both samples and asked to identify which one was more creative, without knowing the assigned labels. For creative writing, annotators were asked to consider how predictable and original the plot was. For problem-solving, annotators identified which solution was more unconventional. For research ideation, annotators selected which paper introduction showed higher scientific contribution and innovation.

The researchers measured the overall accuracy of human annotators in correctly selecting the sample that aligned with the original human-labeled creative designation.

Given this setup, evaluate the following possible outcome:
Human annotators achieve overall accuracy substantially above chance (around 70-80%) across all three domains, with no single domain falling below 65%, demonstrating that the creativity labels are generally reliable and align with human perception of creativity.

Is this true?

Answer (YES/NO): YES